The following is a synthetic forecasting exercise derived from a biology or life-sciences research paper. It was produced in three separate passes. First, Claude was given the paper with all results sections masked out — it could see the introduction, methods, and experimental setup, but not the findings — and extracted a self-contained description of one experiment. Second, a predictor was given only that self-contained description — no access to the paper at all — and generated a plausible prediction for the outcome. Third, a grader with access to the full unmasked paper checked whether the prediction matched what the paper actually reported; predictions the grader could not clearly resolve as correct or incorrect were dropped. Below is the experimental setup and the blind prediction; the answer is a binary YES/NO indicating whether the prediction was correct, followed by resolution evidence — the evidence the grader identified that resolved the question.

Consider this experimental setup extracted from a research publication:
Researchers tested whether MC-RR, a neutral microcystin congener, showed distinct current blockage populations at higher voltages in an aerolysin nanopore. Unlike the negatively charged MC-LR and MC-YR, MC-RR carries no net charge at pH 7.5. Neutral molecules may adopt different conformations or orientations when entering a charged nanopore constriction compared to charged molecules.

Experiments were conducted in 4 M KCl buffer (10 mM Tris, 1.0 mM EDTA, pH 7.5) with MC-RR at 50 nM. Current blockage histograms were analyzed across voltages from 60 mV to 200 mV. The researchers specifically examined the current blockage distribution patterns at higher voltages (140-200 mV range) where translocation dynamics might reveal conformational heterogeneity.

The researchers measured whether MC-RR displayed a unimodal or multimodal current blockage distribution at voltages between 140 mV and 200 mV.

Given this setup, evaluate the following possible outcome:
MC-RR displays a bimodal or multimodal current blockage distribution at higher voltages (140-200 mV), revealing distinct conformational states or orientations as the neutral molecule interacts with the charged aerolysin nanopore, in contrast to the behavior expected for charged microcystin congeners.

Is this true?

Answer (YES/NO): YES